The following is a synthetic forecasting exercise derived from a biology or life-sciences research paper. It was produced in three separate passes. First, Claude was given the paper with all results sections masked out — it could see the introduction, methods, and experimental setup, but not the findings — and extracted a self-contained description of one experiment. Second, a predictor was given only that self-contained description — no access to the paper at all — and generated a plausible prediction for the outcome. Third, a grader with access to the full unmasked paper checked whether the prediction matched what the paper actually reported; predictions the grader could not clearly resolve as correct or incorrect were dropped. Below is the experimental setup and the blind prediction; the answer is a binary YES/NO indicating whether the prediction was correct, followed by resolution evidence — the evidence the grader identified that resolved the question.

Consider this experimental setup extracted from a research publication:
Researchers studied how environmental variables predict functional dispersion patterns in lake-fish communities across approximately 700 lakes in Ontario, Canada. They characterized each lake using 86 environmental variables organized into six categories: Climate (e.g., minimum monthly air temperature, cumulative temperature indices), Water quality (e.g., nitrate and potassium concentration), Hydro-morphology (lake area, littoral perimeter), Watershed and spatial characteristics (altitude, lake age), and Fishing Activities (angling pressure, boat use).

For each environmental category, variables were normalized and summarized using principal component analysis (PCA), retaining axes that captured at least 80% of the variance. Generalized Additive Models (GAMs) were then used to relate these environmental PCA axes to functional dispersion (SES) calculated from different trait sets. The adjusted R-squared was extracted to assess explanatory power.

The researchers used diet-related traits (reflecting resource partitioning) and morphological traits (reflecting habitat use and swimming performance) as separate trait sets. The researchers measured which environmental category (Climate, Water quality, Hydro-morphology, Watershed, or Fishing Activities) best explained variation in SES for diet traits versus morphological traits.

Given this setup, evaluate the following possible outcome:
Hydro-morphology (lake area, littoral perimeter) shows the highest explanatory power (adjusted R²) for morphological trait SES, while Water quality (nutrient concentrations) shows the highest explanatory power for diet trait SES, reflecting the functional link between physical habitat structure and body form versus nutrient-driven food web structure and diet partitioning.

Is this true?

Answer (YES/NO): NO